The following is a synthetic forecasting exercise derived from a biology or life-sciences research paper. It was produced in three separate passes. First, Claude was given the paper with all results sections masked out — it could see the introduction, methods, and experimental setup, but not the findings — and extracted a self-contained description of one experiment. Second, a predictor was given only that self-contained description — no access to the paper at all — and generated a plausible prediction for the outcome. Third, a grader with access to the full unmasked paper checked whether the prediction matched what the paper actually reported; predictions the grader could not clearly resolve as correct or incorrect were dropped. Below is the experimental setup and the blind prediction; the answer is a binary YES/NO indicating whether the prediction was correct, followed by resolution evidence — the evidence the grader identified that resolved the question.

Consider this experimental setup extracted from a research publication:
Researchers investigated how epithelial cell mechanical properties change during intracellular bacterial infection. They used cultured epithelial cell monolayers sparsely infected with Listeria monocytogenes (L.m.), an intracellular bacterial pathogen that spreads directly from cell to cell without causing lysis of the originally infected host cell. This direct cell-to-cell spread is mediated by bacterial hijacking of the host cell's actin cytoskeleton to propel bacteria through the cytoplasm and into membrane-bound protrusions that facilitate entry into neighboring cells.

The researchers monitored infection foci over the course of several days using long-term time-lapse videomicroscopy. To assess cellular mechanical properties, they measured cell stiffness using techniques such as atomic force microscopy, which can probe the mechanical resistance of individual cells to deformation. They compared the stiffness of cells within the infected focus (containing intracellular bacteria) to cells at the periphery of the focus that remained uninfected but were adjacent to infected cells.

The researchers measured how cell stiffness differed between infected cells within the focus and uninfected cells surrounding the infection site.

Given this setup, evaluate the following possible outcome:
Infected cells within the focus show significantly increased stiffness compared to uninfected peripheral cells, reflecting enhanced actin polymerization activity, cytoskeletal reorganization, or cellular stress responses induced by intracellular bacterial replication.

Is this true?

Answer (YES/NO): NO